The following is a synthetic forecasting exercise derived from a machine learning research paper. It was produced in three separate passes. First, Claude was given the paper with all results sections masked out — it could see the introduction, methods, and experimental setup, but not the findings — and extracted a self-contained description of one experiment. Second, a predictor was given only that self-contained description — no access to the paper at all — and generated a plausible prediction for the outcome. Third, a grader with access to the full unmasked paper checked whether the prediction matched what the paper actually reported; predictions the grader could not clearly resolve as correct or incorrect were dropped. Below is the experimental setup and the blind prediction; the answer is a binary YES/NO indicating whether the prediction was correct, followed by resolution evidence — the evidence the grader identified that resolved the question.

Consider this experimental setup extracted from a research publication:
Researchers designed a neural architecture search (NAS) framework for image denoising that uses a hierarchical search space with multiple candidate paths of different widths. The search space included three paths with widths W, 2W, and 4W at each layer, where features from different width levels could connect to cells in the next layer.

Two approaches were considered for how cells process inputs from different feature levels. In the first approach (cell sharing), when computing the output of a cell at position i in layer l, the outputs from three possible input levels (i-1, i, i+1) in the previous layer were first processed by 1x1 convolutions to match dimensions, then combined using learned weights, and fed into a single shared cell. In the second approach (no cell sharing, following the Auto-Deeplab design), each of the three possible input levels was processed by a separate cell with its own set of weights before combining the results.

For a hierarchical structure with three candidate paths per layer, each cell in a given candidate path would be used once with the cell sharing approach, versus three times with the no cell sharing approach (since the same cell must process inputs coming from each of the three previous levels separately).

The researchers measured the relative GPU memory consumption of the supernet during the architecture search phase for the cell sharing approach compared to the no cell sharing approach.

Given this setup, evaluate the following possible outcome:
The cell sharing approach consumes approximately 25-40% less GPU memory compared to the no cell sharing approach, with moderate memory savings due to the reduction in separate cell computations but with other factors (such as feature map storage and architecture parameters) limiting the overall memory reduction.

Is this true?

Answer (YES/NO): NO